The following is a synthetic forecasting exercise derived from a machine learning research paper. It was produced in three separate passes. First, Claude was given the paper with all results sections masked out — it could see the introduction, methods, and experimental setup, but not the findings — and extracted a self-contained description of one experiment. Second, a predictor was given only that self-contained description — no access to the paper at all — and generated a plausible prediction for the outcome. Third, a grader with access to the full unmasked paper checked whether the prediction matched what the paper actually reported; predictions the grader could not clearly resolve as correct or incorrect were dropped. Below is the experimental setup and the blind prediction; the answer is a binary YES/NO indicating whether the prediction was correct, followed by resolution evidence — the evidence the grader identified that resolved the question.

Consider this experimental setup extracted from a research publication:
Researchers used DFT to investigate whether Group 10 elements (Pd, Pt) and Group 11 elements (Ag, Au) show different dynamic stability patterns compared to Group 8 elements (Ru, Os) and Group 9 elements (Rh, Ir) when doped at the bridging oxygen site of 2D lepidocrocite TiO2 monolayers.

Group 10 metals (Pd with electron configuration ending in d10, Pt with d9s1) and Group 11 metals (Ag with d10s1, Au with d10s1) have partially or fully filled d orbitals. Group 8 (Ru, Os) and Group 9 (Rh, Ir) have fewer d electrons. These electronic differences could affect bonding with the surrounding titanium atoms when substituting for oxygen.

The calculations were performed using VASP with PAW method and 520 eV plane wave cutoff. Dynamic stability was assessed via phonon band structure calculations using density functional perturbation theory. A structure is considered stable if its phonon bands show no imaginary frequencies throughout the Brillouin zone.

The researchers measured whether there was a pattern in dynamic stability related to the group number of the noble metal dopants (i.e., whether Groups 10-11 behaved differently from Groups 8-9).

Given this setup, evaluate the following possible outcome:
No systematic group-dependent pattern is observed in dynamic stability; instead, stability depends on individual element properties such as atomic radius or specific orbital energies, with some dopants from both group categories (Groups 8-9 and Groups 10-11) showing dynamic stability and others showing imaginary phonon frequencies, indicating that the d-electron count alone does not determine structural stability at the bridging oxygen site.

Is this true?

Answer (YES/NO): NO